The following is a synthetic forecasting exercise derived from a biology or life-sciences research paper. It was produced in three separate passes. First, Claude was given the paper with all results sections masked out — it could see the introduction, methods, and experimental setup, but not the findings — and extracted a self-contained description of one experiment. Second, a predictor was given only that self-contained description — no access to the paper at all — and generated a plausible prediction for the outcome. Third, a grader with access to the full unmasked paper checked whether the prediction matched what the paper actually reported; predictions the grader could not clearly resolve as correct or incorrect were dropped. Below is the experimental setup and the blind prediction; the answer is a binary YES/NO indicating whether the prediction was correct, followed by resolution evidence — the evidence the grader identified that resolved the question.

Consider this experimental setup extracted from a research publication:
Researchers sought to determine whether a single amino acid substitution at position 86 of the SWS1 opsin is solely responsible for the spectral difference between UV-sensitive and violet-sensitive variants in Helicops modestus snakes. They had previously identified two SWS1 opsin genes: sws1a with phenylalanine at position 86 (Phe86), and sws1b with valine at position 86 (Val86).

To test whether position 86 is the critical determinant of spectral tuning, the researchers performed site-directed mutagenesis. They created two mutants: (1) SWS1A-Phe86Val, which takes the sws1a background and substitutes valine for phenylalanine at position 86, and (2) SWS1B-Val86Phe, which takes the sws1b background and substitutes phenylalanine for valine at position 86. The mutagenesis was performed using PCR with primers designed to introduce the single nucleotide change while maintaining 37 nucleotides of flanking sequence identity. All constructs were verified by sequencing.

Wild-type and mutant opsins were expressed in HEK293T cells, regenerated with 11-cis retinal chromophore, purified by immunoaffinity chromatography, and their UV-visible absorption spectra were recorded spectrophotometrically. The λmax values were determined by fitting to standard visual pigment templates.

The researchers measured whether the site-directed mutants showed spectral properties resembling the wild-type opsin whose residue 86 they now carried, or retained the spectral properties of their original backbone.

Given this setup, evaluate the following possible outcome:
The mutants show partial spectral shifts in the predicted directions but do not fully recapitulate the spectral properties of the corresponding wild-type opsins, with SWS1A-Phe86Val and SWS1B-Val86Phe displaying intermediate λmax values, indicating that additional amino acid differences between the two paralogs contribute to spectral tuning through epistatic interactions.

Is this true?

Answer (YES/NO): NO